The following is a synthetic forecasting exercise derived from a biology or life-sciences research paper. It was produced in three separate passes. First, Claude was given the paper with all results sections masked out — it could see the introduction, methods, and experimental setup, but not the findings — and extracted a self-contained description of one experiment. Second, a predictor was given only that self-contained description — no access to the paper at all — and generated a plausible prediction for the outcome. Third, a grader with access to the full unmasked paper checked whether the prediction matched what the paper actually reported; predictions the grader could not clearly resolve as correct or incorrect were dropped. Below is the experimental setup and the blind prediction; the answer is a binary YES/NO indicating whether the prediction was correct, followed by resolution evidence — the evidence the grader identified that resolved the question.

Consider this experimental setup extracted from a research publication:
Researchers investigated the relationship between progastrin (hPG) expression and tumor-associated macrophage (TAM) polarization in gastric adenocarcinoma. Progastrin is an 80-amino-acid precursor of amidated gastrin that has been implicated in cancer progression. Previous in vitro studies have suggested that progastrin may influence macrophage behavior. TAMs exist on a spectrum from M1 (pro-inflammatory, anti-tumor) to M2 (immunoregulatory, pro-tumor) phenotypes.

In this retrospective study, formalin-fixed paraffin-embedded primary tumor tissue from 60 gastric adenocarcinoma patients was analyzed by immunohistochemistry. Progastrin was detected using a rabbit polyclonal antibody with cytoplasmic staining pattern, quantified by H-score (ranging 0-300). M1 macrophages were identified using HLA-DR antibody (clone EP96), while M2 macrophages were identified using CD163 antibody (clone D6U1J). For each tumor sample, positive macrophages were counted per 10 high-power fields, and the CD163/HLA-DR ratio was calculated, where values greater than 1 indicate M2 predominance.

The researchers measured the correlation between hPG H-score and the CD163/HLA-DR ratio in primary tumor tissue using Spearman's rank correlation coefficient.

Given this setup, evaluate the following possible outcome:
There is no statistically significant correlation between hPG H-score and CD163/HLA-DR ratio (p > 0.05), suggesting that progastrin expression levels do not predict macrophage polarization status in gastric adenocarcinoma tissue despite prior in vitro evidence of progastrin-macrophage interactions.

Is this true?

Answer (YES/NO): YES